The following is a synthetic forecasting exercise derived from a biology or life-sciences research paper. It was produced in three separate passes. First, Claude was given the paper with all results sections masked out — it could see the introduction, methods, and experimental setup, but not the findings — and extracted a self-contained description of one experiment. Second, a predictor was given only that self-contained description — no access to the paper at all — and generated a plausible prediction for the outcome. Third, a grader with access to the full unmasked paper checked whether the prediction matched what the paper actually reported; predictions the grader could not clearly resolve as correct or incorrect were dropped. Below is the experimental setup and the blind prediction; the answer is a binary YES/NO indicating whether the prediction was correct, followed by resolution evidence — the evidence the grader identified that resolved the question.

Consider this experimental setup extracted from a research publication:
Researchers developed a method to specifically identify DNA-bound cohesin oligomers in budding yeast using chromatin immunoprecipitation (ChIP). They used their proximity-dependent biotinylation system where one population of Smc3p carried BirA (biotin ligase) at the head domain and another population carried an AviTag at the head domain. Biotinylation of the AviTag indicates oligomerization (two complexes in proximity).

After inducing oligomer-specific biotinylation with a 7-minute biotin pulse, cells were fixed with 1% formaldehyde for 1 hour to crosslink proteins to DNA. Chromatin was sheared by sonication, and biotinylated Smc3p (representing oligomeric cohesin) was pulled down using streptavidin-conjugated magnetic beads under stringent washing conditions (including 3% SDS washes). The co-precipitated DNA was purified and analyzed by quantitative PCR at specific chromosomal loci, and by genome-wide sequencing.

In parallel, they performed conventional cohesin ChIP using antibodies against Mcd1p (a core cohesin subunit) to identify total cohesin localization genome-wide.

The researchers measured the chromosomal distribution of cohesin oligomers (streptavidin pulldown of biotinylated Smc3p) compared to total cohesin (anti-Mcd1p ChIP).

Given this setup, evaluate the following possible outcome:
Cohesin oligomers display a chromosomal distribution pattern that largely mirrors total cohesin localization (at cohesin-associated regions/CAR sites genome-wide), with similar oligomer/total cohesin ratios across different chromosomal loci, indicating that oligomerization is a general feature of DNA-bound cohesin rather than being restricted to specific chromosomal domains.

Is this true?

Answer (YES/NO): NO